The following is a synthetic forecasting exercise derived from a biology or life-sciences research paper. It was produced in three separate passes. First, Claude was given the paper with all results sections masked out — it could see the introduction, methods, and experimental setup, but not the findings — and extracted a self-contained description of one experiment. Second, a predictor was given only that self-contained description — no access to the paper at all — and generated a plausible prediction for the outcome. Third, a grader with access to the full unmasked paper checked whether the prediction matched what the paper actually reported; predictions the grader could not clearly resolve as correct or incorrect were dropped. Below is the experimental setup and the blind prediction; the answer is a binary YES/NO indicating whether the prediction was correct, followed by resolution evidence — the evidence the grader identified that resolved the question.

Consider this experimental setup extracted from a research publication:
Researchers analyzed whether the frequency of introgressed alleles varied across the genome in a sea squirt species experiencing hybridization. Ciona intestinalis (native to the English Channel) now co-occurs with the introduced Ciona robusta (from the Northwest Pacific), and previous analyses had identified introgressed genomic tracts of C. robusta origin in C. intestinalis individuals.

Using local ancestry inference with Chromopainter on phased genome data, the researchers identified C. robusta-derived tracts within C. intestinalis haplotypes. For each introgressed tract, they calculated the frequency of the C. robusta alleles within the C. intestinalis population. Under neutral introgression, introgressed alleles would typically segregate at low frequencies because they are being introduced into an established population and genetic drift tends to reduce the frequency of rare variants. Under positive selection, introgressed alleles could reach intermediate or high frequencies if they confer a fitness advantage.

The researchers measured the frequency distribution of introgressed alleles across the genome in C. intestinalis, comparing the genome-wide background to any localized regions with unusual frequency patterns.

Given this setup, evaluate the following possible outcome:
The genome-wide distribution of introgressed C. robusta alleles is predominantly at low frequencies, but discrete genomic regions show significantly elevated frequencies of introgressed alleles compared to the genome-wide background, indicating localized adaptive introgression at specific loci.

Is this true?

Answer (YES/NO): YES